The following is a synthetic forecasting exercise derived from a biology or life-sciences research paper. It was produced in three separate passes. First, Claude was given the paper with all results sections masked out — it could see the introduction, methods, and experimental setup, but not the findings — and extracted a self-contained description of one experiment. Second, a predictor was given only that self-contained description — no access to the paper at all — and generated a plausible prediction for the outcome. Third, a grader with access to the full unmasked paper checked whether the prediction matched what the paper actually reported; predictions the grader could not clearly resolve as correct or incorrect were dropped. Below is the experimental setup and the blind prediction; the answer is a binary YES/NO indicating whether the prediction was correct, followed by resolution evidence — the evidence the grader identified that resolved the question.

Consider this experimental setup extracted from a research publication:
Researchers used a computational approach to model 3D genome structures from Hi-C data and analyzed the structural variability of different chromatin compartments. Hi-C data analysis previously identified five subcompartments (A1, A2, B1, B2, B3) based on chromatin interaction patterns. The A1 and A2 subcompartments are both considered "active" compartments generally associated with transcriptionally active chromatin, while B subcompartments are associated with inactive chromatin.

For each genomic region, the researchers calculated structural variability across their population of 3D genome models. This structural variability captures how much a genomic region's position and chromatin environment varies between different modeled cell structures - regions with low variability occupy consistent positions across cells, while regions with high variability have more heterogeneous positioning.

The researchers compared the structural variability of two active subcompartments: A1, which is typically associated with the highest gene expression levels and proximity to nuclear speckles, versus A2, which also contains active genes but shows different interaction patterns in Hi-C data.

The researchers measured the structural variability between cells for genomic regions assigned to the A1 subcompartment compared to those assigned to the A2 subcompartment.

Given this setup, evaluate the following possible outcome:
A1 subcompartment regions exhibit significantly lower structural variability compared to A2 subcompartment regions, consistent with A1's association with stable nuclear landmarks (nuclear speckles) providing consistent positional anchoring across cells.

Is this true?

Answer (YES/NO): YES